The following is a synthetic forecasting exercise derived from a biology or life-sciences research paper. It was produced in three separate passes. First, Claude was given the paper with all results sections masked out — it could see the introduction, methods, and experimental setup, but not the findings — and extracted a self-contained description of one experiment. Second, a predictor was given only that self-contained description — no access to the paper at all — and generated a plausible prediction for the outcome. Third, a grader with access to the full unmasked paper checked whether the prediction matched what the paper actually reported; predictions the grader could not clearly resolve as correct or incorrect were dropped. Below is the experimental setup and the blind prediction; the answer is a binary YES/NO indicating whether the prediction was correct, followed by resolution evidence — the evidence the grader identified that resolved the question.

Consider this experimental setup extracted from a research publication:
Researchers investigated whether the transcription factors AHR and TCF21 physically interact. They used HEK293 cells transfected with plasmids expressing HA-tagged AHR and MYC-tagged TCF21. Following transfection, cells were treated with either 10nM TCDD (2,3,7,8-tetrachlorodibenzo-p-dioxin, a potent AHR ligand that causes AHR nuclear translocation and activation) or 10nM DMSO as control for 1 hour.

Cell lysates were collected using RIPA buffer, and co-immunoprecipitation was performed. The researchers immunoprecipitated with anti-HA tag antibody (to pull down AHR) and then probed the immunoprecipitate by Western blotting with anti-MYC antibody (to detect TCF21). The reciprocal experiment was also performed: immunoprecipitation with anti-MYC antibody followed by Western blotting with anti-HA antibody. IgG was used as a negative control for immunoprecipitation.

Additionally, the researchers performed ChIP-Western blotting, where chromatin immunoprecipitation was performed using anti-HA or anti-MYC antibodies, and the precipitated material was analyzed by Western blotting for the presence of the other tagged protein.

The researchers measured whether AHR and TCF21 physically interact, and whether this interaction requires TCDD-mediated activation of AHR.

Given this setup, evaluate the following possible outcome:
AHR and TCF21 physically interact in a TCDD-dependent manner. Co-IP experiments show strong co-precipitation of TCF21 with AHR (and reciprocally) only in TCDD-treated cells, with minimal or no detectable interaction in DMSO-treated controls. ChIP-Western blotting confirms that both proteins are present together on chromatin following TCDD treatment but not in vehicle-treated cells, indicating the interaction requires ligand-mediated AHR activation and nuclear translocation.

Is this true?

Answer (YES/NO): NO